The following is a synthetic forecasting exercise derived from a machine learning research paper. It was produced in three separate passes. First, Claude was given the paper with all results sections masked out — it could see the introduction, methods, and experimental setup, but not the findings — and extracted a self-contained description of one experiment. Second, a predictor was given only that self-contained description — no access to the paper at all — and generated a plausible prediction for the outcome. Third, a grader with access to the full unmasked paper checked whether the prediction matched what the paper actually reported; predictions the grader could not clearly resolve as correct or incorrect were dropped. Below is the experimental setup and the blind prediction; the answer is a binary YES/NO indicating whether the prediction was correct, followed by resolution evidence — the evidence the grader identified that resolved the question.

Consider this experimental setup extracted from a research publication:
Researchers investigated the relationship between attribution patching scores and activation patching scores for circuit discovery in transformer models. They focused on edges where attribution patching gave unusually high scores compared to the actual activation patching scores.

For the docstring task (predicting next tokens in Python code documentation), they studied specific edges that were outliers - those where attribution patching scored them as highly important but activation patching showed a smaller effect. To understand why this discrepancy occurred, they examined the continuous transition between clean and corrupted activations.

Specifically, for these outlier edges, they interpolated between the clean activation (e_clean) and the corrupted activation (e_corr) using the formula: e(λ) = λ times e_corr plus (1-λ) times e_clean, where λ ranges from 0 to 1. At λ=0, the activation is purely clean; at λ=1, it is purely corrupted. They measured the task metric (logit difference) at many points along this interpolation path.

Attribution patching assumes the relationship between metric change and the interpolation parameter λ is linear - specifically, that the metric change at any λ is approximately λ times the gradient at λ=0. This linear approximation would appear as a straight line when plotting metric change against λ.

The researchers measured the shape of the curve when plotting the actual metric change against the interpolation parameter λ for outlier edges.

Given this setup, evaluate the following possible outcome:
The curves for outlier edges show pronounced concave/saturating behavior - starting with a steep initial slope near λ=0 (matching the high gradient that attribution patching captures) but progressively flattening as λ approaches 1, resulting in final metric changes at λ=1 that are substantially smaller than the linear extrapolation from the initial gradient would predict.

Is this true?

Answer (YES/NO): YES